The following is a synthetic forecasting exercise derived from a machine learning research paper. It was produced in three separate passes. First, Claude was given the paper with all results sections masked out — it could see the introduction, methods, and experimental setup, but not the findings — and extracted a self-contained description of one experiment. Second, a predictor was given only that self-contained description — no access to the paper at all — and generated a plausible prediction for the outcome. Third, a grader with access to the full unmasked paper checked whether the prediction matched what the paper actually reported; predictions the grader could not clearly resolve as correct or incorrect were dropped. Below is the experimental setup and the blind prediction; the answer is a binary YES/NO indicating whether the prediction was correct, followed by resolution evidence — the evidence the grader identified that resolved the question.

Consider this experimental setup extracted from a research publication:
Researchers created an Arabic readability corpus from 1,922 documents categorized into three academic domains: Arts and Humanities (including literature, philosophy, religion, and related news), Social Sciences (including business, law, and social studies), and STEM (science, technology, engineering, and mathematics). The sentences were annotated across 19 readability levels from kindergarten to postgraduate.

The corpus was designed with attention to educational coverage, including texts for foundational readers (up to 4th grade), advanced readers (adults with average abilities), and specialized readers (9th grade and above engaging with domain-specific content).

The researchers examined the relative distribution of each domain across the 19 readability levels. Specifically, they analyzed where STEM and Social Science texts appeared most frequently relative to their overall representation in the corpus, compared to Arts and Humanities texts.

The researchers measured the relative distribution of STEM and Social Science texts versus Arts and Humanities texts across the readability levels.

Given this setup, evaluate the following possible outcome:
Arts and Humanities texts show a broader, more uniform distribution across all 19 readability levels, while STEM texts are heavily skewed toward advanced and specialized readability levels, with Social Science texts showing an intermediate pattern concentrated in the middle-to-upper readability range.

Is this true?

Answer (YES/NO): NO